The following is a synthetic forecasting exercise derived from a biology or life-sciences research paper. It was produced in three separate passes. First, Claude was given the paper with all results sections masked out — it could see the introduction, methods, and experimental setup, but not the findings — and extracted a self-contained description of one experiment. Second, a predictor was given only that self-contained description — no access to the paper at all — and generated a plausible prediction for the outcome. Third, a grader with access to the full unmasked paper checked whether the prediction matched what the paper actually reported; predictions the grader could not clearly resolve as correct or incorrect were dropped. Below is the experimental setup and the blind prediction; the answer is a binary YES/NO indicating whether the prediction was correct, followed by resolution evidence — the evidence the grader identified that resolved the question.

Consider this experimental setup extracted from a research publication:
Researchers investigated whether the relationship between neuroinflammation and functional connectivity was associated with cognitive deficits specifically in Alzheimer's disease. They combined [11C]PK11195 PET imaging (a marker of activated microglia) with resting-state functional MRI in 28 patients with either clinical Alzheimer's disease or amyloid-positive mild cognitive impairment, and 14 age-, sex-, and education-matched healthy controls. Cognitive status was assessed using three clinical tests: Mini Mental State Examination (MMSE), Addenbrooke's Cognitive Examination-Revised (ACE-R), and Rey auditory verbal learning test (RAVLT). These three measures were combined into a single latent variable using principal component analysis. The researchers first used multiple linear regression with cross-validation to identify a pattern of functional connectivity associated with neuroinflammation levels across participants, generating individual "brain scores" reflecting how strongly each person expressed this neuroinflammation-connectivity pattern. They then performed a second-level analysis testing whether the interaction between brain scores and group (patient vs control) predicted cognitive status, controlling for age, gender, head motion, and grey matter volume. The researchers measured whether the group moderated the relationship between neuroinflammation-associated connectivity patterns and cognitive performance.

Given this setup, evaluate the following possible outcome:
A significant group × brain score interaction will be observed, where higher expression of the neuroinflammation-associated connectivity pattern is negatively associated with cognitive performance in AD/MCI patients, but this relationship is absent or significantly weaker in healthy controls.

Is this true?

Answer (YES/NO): YES